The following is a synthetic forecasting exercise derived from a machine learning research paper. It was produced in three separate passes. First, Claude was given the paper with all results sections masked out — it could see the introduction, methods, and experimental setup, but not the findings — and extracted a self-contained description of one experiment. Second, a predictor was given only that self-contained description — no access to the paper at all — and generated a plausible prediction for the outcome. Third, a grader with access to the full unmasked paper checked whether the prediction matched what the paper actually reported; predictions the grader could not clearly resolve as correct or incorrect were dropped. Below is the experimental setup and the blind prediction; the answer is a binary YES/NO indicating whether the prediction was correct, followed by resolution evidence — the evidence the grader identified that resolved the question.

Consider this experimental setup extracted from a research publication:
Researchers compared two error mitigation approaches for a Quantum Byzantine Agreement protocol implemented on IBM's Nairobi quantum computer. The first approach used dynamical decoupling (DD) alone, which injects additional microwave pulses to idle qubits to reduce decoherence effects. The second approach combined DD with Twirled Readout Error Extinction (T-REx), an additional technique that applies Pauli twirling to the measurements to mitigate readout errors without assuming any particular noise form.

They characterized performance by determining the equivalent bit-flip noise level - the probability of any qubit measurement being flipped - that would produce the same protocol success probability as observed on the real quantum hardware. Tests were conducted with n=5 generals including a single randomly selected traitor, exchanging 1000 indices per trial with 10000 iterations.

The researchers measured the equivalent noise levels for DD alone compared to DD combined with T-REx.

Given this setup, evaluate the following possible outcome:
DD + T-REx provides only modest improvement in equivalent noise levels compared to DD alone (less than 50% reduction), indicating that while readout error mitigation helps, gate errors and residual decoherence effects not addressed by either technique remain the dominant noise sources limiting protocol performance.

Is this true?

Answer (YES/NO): YES